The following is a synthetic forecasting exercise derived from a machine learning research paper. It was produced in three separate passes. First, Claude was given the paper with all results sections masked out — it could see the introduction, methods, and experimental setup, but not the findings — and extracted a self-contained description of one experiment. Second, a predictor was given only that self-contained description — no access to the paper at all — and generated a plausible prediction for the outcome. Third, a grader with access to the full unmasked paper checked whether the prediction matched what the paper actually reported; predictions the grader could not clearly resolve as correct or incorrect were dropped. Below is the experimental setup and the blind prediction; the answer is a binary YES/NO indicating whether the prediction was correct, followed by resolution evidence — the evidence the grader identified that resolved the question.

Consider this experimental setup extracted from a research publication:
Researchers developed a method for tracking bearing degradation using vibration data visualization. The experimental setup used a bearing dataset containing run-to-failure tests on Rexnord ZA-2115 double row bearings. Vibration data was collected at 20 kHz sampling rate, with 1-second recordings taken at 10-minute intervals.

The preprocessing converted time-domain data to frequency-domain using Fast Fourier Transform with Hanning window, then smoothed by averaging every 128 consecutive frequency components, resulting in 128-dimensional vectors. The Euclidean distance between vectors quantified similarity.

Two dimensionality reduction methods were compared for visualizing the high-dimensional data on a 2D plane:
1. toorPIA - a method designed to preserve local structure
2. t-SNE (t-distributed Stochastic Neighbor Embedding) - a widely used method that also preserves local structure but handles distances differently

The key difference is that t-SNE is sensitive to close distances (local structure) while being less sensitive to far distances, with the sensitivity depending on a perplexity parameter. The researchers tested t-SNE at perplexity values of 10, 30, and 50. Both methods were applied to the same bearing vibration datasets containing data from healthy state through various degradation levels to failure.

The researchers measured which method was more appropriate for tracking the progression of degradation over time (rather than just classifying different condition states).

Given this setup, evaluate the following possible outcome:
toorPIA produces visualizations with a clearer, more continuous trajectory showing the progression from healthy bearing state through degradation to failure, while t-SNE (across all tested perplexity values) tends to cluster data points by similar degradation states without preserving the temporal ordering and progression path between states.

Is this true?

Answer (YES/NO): YES